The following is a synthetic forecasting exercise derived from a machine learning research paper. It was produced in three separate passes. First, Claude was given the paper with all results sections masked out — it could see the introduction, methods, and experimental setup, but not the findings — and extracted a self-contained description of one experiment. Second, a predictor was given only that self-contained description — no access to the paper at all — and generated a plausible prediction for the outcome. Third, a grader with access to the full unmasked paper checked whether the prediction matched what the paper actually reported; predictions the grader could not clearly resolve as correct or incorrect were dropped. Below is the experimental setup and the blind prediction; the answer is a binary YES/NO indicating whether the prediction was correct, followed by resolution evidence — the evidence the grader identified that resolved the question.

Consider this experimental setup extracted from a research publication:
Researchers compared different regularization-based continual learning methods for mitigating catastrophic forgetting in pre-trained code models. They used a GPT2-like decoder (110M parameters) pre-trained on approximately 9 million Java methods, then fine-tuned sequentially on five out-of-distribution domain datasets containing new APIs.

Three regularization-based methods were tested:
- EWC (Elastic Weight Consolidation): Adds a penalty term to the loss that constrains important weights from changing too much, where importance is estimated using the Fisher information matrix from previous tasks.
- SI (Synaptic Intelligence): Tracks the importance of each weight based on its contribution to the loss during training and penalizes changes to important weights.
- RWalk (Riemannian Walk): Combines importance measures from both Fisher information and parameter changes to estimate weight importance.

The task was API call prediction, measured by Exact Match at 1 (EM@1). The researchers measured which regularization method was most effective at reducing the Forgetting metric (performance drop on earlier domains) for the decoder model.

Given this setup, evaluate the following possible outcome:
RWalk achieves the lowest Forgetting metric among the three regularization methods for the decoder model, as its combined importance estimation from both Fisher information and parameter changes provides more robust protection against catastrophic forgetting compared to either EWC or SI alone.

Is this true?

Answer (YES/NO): YES